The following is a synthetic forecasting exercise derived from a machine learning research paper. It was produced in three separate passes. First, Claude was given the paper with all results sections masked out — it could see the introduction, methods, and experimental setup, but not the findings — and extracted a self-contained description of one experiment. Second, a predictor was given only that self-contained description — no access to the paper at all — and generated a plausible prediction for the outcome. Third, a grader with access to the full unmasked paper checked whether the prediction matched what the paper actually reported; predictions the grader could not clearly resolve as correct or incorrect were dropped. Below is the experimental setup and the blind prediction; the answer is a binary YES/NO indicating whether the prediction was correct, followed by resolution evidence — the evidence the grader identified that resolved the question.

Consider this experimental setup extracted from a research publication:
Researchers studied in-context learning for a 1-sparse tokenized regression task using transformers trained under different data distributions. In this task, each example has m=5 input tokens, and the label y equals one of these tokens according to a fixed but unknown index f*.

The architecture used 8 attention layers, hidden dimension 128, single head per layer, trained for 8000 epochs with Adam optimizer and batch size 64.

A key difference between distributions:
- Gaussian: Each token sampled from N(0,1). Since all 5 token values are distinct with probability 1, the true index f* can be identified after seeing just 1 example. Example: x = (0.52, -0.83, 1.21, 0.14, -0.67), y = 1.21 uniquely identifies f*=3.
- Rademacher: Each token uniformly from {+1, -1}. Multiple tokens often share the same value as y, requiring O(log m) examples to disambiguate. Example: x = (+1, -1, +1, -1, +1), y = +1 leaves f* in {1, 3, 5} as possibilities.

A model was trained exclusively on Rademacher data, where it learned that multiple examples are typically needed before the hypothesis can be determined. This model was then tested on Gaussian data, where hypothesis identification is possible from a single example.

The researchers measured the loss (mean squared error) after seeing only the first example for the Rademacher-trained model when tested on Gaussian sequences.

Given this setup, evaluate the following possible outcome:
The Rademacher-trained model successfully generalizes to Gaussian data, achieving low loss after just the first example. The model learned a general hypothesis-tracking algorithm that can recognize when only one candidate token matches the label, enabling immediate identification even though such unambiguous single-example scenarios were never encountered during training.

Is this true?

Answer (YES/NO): YES